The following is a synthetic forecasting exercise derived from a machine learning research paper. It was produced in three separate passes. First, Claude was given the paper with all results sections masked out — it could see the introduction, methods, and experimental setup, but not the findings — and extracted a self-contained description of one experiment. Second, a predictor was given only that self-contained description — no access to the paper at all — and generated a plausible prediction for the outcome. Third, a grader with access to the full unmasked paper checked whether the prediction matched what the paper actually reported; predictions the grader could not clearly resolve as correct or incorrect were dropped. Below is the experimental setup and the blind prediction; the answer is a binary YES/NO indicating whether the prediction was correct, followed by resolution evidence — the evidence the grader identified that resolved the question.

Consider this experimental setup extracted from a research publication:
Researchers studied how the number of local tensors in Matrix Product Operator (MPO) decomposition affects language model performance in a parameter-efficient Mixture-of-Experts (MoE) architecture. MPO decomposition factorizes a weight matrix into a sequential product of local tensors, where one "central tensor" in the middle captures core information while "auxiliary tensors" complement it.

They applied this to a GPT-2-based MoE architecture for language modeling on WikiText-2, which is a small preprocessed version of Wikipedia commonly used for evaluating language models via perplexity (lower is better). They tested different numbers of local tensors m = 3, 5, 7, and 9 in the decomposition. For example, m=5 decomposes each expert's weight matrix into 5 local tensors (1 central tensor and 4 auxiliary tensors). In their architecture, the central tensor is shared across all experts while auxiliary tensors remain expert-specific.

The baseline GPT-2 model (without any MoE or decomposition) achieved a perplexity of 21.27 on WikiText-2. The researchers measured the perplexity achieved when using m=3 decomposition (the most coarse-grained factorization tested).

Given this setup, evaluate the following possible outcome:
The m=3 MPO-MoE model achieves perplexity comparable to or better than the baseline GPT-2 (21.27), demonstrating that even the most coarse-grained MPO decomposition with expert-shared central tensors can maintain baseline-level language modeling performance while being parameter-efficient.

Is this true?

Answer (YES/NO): NO